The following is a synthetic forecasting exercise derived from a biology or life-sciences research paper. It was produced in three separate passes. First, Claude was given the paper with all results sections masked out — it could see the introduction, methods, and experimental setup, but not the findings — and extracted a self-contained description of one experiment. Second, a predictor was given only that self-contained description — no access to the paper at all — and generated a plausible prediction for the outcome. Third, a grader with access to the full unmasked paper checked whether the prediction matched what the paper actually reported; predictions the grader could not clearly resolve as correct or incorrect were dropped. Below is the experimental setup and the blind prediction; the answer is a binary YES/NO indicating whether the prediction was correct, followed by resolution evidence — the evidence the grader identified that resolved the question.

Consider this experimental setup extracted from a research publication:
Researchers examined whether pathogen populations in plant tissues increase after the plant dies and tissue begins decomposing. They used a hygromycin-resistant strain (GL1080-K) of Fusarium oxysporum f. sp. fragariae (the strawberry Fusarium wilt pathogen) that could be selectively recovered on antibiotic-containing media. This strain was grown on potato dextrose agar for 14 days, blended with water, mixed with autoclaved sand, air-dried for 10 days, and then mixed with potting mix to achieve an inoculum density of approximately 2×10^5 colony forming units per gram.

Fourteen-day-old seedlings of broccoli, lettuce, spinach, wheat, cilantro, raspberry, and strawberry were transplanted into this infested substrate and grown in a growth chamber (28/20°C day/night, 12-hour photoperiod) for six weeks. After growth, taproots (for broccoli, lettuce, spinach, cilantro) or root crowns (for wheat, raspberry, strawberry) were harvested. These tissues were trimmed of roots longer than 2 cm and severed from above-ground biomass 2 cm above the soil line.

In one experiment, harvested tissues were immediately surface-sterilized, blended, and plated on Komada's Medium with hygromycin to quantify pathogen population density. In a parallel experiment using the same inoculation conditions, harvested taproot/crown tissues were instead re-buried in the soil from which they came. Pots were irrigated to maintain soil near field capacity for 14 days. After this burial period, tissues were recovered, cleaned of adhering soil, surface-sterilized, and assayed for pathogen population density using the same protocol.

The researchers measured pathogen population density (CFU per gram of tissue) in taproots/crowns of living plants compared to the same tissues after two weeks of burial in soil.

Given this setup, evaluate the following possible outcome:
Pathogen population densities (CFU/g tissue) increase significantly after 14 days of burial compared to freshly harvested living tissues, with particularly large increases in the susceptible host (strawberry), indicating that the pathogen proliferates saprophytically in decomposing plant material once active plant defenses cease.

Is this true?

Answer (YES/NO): NO